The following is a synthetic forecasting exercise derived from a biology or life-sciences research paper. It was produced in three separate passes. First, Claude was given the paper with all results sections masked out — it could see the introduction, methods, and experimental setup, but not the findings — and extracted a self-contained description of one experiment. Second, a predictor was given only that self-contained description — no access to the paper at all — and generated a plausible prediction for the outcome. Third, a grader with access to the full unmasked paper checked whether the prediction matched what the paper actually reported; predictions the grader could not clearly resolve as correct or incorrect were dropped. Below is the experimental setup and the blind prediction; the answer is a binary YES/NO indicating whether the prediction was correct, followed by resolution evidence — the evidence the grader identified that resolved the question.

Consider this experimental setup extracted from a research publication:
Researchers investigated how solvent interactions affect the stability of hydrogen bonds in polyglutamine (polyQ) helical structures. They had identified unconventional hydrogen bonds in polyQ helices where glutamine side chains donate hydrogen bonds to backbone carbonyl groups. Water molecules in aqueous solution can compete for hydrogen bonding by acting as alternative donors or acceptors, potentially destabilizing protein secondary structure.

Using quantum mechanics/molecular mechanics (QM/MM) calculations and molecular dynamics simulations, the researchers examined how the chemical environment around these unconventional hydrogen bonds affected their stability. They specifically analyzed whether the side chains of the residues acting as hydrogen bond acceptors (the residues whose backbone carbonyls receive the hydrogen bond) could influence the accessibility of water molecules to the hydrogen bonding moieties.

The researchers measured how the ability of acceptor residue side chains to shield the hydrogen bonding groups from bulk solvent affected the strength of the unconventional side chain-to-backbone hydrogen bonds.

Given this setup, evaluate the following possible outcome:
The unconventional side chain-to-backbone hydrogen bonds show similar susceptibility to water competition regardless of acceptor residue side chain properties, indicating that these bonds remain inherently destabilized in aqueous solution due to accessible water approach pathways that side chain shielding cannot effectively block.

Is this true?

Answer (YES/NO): NO